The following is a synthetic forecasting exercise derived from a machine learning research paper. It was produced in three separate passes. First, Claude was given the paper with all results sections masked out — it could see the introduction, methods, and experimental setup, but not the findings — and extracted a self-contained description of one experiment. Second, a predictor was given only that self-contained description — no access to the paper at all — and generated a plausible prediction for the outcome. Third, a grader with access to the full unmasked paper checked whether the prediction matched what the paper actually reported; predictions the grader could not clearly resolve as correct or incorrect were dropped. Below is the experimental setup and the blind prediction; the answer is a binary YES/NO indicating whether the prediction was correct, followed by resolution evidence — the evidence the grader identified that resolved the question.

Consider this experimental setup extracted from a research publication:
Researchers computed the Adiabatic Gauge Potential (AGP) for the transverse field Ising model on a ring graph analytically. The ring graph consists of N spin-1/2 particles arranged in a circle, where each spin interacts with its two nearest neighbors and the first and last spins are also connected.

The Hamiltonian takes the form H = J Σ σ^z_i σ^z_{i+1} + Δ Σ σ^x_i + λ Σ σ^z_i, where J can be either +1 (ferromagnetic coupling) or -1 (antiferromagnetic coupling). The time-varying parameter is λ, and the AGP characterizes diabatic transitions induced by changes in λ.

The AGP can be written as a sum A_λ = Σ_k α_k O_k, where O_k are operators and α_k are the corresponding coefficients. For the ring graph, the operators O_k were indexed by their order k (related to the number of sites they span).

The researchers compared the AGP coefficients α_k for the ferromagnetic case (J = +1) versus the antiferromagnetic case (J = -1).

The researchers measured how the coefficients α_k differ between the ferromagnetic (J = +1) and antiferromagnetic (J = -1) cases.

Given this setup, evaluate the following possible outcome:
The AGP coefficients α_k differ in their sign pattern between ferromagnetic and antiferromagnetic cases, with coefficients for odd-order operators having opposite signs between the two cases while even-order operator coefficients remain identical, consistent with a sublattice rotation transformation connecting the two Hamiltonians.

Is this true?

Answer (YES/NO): YES